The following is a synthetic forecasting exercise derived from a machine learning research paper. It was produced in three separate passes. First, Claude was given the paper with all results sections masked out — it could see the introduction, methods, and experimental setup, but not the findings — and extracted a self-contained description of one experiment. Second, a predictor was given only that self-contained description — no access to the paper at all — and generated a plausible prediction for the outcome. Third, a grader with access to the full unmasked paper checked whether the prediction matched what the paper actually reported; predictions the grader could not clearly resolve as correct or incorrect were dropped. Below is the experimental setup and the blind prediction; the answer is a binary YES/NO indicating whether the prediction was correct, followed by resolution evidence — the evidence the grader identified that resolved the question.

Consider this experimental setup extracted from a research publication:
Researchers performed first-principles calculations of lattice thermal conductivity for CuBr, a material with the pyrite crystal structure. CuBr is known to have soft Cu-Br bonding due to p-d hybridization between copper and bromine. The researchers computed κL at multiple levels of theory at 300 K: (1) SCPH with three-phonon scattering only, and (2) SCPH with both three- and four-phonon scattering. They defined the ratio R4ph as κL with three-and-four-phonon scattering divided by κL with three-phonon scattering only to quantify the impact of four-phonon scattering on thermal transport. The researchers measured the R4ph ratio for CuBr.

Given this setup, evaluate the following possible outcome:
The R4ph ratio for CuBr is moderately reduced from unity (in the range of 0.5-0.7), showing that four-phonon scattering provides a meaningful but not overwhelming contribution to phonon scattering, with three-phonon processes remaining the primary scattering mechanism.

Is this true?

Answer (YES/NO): NO